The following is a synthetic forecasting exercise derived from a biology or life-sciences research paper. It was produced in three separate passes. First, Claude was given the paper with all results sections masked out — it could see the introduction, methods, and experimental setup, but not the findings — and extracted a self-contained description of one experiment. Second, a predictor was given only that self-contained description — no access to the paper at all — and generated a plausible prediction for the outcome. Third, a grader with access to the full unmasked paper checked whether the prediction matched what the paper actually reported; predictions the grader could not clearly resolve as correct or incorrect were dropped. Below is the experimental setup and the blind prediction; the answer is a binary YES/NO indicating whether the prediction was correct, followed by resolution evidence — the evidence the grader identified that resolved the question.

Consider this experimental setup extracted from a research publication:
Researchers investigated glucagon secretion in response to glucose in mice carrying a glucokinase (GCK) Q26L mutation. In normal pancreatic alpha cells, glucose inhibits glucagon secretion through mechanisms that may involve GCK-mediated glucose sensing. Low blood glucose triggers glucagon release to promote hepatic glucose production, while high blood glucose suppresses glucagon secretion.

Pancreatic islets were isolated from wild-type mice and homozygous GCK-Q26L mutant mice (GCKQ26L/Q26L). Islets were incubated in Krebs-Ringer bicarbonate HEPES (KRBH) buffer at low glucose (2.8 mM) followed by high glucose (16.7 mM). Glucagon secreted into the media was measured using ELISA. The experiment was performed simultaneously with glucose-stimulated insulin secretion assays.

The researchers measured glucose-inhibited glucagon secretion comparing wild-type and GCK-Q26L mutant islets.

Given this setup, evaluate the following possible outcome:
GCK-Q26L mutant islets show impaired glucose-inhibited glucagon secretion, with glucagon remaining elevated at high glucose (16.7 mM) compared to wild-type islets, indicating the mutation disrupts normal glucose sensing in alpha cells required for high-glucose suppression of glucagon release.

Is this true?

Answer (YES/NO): NO